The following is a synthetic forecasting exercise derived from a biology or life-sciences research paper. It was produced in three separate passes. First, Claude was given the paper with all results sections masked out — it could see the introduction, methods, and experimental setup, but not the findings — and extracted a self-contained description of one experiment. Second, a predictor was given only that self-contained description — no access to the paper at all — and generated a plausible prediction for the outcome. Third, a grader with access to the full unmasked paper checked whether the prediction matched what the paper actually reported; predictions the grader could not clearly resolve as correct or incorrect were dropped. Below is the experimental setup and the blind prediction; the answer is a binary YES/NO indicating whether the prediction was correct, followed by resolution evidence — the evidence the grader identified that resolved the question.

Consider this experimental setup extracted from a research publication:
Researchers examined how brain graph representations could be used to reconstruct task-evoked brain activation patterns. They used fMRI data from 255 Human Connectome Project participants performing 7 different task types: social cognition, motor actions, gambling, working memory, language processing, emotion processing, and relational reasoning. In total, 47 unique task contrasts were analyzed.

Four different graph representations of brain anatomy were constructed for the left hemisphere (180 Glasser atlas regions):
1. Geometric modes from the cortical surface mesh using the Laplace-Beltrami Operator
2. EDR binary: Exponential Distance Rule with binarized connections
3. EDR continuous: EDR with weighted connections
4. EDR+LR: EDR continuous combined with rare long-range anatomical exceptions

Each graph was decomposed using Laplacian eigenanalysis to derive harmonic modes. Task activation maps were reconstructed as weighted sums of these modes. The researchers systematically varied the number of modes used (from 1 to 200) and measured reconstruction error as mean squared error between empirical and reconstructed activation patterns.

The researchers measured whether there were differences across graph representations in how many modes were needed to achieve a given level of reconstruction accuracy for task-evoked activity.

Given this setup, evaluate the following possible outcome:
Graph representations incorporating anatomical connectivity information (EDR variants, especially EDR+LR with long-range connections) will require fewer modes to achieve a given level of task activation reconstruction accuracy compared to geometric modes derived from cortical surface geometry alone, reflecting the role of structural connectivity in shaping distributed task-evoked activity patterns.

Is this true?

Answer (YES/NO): YES